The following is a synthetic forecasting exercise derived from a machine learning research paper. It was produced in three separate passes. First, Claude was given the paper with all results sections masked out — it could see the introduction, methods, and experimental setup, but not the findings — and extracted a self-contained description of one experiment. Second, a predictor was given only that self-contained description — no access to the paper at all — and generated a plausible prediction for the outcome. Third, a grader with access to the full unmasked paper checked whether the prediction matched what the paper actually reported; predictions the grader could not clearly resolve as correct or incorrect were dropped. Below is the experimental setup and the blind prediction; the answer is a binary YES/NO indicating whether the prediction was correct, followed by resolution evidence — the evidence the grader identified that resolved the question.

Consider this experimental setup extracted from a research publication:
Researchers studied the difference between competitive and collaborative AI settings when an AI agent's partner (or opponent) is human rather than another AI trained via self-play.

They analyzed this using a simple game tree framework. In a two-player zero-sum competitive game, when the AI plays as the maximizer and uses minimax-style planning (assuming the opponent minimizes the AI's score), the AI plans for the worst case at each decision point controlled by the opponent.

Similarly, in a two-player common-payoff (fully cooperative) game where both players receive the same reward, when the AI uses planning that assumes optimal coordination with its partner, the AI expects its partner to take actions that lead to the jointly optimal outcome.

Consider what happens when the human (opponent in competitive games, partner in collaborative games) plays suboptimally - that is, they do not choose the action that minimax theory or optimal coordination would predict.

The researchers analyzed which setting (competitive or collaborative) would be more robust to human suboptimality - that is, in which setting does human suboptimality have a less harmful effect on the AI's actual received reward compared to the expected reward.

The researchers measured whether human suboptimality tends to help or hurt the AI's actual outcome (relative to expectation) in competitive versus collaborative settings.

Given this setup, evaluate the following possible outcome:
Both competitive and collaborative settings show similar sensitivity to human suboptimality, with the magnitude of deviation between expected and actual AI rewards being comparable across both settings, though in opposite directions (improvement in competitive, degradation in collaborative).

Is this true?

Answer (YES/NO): NO